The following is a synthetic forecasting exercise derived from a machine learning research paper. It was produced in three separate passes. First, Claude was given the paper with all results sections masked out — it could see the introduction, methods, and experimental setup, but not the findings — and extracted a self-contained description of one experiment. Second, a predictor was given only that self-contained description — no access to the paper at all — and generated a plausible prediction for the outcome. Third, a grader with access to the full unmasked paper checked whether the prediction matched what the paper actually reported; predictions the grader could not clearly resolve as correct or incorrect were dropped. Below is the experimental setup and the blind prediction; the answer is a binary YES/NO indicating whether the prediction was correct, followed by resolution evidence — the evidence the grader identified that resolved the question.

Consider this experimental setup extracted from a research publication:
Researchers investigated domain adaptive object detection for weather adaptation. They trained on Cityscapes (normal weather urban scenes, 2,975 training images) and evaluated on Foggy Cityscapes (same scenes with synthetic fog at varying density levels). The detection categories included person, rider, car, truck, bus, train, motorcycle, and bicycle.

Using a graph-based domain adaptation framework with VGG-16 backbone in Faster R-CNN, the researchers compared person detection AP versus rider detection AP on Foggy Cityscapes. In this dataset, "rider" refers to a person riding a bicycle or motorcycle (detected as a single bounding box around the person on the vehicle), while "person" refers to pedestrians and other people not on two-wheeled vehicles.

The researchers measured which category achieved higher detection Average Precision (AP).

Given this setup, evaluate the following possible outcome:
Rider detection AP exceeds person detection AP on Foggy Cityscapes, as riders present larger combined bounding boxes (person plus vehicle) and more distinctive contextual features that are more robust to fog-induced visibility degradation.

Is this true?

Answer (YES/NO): YES